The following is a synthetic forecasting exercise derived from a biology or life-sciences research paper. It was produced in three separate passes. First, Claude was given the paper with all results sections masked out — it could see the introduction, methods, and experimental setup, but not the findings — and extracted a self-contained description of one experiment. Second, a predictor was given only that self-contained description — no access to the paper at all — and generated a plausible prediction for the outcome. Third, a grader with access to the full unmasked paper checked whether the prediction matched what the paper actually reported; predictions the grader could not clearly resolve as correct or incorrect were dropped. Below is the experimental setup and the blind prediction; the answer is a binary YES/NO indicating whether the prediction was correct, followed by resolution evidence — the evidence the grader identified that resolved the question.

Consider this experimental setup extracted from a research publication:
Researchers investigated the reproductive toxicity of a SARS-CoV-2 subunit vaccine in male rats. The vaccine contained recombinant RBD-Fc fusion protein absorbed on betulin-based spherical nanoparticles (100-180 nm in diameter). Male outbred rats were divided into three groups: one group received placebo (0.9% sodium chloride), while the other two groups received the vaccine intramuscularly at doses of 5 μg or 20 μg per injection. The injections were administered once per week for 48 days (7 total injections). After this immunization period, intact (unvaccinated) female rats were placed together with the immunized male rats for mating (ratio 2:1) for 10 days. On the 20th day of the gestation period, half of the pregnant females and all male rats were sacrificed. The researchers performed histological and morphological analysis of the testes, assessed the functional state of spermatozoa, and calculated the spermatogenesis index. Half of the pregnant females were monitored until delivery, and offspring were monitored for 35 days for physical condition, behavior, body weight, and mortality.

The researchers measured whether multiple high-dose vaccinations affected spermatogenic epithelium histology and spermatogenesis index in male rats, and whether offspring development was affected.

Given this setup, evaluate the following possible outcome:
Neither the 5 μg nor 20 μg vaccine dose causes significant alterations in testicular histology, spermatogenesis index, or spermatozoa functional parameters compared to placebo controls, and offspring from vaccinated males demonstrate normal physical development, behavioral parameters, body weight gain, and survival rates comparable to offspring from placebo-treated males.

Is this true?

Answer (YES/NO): NO